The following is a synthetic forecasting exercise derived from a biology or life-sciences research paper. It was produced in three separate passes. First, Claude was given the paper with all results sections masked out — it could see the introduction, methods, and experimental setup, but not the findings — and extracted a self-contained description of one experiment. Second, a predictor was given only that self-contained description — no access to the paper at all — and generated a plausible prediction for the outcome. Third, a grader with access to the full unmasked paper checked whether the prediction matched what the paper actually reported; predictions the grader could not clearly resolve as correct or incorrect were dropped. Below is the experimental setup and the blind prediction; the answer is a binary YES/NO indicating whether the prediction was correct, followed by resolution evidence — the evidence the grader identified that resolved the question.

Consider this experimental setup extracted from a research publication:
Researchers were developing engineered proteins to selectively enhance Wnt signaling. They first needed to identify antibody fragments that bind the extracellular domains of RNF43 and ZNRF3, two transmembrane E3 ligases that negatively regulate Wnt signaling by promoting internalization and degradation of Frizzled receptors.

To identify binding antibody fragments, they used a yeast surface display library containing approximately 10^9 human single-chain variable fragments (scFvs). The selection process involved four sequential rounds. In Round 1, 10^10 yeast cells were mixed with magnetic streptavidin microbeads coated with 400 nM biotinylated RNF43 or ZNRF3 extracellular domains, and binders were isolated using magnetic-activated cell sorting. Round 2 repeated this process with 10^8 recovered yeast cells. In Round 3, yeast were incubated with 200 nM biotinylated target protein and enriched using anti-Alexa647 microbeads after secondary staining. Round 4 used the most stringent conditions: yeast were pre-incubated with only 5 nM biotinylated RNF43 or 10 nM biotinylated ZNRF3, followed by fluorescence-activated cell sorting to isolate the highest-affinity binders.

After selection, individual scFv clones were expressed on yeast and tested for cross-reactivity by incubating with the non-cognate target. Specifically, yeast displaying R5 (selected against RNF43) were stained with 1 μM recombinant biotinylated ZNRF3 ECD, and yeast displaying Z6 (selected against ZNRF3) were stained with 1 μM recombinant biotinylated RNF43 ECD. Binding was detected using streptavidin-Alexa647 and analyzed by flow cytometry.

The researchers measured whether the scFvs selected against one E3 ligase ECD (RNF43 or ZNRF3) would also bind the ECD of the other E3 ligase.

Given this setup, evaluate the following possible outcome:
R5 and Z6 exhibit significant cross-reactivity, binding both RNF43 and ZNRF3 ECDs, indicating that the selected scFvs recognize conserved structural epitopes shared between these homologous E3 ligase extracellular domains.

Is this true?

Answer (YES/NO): NO